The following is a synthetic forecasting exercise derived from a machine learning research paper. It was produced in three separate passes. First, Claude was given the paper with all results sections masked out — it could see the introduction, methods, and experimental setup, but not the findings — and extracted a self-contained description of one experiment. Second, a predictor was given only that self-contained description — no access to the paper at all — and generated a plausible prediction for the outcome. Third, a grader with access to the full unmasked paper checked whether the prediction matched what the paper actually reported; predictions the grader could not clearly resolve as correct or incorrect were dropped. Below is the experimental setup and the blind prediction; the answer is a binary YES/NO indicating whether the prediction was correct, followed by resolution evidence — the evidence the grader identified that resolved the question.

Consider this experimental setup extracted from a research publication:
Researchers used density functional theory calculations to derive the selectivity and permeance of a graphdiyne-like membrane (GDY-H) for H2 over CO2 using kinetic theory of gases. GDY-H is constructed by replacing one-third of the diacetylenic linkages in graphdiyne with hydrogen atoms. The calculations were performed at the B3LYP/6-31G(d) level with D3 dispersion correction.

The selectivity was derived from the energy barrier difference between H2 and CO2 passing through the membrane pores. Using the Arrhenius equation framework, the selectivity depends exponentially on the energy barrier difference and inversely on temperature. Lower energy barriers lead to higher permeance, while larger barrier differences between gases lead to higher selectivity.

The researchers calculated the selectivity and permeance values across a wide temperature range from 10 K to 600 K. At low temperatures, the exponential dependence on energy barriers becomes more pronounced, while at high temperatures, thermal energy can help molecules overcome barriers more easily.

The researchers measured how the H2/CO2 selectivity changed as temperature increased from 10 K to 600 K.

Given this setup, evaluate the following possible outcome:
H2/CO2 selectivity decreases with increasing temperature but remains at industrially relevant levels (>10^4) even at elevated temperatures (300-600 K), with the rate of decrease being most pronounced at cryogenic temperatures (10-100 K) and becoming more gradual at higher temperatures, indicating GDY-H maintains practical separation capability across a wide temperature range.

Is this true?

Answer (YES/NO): NO